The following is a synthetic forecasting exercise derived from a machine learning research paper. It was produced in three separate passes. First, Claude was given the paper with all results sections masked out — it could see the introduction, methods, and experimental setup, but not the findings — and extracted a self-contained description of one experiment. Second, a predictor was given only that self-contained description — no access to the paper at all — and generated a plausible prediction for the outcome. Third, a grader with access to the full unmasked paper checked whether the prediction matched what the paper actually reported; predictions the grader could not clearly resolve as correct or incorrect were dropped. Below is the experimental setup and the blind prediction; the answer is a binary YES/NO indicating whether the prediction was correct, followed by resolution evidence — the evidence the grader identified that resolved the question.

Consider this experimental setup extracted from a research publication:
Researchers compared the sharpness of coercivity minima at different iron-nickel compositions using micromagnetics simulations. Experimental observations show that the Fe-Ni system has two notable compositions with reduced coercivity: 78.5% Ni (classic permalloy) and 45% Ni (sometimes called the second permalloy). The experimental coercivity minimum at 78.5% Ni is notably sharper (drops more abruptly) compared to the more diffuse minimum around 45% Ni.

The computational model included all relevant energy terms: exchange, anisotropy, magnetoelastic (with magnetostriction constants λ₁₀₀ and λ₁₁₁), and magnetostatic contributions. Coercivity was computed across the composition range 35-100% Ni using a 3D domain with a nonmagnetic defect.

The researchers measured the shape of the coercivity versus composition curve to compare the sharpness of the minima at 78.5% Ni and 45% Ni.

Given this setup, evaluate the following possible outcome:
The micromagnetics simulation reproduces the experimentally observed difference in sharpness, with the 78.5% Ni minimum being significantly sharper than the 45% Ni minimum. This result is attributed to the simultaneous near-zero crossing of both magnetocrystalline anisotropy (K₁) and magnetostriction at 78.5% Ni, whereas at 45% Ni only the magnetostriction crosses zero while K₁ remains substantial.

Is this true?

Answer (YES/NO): NO